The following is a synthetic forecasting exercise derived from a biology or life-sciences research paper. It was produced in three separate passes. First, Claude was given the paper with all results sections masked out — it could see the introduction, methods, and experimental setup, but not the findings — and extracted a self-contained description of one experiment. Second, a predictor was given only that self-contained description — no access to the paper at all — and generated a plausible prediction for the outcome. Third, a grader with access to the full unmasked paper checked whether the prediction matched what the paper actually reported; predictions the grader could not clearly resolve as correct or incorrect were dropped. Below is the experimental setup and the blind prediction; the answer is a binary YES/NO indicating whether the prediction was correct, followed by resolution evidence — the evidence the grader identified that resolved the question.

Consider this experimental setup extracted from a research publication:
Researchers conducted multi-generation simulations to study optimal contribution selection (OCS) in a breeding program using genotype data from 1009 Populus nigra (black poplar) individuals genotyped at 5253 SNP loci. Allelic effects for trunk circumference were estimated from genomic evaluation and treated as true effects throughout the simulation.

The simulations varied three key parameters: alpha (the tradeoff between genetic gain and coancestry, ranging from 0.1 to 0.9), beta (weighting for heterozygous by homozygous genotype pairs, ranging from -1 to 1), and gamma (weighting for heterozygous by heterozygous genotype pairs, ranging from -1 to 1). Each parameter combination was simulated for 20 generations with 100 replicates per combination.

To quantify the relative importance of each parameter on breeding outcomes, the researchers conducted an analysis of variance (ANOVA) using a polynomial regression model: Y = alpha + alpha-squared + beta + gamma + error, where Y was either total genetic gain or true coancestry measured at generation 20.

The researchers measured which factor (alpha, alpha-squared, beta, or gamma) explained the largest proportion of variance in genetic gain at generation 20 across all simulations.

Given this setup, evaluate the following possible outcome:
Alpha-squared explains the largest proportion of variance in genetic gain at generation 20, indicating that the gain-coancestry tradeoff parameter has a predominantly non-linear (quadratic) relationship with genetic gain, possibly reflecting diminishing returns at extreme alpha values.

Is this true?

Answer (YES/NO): YES